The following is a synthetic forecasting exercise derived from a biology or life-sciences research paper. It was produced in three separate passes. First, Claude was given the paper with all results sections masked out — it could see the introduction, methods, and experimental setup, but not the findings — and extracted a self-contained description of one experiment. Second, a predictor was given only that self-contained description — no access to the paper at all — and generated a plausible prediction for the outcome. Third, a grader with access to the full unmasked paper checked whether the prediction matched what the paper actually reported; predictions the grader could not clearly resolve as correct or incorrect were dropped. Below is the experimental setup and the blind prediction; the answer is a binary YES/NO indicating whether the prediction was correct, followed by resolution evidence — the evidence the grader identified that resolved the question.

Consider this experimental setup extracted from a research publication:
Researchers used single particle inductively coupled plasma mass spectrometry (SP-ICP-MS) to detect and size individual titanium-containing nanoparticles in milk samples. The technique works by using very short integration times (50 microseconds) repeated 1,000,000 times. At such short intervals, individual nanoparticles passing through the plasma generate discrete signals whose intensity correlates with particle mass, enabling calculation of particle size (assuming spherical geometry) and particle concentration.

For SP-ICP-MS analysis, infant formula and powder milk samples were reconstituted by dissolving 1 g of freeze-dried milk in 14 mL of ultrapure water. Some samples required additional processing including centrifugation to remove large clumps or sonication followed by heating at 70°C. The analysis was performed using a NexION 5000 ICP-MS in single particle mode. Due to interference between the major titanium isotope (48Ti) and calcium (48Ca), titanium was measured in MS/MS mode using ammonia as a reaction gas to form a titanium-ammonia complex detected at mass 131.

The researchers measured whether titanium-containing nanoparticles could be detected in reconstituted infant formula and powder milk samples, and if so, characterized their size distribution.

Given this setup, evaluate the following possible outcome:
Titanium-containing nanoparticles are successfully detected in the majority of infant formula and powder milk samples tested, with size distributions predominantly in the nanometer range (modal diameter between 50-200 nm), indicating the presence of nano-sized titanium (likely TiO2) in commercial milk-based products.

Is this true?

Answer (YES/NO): YES